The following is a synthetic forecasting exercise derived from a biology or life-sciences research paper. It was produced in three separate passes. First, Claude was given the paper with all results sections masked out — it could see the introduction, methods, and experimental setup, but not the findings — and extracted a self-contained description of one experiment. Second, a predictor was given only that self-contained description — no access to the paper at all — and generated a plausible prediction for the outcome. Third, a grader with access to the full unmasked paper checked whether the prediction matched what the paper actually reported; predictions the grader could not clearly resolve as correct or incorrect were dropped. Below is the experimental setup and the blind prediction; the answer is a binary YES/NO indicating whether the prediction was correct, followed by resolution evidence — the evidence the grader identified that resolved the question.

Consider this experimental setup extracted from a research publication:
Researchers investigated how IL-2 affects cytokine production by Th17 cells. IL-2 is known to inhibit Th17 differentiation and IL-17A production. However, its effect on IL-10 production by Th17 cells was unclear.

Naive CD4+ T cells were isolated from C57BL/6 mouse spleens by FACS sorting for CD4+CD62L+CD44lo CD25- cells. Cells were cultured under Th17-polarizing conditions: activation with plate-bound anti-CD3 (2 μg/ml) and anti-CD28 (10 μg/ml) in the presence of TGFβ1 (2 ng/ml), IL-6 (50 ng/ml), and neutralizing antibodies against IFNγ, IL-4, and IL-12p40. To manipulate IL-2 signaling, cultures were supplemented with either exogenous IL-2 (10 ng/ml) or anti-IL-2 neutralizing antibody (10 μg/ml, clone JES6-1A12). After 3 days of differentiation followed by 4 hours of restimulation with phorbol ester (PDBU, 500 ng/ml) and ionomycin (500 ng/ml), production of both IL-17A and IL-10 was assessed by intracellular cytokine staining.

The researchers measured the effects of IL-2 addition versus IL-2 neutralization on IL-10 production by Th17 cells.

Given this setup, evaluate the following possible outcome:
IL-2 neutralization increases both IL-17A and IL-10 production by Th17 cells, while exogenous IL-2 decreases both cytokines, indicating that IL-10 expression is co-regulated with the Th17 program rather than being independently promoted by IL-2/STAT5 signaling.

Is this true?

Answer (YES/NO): NO